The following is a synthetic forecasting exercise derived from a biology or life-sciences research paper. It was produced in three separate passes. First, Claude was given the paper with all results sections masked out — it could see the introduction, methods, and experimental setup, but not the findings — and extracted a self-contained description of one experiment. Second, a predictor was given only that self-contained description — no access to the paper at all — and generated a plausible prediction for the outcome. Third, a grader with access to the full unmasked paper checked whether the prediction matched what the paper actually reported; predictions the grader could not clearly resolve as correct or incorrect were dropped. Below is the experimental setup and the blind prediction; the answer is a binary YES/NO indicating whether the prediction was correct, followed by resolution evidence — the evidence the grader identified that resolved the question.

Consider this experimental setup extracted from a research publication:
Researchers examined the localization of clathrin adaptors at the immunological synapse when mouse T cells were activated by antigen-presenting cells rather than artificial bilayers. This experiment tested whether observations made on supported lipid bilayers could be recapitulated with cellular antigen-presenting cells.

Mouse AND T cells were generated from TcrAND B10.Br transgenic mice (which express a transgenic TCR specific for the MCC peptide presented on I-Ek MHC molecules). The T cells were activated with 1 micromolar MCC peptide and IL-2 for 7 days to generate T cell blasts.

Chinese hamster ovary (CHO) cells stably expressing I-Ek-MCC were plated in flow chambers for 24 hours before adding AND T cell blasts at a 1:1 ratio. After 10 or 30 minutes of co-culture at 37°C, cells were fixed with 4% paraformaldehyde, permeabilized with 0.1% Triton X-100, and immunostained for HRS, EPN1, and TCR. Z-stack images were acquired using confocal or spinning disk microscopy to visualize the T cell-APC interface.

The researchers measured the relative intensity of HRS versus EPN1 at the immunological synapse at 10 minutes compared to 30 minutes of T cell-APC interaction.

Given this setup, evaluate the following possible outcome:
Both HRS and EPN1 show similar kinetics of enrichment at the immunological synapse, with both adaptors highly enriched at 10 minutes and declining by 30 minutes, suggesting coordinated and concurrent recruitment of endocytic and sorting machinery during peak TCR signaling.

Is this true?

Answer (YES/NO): NO